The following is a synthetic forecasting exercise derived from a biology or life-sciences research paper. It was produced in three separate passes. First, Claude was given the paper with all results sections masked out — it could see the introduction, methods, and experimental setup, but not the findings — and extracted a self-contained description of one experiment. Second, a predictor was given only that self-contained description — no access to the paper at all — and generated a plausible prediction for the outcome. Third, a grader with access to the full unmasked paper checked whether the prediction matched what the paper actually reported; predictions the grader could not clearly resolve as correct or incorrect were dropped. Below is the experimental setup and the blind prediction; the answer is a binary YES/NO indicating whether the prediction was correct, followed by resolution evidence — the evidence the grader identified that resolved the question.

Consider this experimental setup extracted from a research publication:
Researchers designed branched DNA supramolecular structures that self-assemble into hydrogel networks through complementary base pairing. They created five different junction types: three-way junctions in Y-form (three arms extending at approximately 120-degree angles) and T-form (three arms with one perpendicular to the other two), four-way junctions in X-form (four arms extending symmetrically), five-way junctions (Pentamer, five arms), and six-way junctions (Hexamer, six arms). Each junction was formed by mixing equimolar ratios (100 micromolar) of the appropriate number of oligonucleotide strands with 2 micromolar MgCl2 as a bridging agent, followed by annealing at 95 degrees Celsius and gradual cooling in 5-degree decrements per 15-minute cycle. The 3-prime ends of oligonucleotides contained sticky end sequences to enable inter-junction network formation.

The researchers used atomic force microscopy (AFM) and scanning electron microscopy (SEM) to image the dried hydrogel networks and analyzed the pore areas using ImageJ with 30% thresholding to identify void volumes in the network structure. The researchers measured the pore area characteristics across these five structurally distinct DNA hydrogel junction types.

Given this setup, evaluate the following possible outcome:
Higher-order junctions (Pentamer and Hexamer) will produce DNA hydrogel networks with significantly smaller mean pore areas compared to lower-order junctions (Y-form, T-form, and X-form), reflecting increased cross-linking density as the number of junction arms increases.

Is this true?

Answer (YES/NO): NO